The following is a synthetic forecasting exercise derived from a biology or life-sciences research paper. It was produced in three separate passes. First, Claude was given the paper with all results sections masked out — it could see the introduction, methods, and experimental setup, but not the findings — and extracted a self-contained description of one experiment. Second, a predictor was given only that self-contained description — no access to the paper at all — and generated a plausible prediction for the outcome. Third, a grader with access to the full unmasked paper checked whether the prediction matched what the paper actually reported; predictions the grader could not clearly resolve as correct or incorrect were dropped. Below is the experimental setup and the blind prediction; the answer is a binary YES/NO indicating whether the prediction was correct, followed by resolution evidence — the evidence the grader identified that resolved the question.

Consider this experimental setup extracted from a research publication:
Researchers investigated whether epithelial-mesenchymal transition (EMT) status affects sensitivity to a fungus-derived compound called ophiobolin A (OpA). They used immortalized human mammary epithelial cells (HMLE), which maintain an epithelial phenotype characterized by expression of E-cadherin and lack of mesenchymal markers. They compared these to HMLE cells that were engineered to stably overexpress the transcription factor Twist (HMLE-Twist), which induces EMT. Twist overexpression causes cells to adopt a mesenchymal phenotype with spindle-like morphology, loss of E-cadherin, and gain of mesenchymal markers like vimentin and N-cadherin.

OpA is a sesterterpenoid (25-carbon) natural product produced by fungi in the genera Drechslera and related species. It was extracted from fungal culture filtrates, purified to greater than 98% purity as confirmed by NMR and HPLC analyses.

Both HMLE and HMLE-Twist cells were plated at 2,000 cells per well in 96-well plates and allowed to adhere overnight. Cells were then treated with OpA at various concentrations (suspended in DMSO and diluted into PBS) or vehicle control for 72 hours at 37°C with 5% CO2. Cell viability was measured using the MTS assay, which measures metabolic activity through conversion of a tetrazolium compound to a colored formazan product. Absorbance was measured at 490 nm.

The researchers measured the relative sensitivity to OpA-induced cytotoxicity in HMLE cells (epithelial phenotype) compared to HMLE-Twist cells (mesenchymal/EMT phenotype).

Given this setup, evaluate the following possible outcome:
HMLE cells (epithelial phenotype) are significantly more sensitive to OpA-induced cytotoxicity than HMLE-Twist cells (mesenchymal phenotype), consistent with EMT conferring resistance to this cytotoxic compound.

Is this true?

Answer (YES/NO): NO